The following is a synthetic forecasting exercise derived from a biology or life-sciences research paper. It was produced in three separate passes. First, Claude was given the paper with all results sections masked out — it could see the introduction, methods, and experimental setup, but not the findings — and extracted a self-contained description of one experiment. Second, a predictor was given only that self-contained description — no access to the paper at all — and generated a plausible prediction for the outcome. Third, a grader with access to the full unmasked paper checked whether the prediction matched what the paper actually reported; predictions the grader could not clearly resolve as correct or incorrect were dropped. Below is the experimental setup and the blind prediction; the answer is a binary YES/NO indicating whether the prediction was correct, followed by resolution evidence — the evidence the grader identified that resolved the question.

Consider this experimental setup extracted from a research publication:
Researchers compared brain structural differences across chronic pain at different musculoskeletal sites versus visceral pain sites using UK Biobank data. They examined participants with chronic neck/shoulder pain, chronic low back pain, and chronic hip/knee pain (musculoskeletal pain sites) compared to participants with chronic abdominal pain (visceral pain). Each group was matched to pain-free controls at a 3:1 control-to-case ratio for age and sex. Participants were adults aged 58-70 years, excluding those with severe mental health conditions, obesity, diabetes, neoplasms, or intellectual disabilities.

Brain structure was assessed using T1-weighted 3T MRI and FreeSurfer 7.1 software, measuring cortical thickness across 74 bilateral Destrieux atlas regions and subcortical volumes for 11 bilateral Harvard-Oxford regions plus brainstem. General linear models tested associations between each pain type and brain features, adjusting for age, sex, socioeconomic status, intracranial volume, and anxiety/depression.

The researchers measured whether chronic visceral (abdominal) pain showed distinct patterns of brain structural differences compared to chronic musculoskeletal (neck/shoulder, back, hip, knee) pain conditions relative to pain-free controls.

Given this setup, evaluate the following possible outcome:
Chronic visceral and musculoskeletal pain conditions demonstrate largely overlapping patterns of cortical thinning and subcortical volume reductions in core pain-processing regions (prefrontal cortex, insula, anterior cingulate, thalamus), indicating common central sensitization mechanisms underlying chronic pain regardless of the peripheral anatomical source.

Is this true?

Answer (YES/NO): NO